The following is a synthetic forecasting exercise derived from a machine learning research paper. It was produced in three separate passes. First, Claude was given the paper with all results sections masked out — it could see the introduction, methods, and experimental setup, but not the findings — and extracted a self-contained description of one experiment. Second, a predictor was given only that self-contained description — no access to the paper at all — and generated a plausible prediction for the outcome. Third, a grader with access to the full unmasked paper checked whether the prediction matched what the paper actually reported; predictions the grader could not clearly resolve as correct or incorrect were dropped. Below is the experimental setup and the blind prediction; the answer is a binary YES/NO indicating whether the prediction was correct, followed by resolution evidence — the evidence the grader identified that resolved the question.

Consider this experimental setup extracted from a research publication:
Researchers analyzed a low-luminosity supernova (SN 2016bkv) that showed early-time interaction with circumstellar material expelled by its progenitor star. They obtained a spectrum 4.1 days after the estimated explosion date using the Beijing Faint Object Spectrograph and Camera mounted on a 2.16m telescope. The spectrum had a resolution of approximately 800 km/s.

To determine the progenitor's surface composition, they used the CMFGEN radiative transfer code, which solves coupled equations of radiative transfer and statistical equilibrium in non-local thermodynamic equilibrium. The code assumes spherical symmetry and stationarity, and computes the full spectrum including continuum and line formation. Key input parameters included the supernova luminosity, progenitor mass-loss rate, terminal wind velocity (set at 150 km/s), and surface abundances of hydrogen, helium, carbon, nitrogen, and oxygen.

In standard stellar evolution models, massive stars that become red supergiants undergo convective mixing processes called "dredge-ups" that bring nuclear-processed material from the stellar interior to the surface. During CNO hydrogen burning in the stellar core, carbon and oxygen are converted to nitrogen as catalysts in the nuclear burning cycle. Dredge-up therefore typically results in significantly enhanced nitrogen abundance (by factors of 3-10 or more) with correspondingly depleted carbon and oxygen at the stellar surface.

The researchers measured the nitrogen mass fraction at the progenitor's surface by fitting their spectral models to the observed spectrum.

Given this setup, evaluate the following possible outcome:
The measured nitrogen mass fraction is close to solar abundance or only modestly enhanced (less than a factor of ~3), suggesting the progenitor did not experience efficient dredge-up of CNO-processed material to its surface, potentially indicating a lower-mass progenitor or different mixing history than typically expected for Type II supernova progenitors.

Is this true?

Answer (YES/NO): YES